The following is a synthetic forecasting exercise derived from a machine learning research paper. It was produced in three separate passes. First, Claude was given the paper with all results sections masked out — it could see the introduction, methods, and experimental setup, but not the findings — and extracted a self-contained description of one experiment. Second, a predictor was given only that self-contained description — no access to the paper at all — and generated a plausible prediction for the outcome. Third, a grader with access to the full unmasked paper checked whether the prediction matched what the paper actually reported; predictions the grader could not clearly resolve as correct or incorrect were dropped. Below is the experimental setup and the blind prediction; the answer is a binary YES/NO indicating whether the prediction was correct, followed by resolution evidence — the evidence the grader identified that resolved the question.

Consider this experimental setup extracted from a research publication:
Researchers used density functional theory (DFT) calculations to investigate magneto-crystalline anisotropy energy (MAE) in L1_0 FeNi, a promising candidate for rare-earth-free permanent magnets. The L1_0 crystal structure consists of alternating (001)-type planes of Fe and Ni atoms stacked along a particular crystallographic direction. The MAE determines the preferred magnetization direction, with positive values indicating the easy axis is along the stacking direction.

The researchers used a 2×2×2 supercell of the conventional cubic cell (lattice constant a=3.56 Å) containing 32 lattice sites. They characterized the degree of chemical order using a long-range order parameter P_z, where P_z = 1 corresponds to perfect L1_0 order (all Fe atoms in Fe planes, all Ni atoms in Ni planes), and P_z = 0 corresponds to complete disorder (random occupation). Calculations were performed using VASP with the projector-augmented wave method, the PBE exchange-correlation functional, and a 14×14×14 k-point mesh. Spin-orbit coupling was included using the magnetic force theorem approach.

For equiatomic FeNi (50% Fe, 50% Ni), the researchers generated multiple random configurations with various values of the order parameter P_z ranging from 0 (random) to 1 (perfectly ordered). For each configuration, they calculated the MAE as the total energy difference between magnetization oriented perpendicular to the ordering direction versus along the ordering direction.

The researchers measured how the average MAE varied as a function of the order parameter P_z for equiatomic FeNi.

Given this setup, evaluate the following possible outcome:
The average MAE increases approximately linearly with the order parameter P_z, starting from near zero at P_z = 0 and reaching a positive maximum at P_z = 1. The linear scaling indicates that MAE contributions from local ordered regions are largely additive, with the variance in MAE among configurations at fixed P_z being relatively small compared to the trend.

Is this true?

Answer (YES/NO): NO